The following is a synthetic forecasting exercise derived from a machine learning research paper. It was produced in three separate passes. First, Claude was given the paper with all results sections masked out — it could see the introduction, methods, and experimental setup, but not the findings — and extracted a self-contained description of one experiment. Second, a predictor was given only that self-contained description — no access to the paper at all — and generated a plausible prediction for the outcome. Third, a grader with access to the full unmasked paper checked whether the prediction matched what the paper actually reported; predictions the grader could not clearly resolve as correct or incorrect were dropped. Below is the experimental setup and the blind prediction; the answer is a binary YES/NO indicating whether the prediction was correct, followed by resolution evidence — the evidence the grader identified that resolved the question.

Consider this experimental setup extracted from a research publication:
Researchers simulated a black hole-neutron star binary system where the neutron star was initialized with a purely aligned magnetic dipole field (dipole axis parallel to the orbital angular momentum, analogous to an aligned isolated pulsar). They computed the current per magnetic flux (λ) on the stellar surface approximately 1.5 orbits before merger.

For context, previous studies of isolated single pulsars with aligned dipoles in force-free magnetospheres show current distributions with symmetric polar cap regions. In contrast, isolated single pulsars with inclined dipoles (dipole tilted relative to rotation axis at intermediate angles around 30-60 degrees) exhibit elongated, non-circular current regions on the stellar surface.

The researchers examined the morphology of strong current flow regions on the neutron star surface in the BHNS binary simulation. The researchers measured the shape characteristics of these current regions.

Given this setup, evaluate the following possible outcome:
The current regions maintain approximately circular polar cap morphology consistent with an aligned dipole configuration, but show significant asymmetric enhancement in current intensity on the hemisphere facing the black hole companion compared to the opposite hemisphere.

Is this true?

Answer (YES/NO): NO